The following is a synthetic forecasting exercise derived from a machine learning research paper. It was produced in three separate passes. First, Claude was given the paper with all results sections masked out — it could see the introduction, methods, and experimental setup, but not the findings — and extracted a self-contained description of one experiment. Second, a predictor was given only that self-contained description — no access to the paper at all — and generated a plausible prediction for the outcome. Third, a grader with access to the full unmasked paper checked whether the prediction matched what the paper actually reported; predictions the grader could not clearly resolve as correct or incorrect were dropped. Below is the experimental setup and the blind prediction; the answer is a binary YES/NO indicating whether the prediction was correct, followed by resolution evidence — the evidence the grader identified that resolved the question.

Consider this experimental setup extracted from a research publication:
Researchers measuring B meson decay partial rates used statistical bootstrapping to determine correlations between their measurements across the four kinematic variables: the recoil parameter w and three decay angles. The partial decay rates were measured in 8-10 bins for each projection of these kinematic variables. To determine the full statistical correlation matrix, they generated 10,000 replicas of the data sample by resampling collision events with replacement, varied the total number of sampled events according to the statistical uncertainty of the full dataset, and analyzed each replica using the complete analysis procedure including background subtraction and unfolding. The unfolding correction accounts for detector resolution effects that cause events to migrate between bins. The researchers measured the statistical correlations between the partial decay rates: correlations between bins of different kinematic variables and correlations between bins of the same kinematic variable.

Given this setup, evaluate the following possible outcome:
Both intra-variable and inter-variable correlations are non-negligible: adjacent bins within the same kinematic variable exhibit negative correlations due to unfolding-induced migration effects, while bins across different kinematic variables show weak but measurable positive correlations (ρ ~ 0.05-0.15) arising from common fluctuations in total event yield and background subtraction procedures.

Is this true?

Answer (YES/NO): NO